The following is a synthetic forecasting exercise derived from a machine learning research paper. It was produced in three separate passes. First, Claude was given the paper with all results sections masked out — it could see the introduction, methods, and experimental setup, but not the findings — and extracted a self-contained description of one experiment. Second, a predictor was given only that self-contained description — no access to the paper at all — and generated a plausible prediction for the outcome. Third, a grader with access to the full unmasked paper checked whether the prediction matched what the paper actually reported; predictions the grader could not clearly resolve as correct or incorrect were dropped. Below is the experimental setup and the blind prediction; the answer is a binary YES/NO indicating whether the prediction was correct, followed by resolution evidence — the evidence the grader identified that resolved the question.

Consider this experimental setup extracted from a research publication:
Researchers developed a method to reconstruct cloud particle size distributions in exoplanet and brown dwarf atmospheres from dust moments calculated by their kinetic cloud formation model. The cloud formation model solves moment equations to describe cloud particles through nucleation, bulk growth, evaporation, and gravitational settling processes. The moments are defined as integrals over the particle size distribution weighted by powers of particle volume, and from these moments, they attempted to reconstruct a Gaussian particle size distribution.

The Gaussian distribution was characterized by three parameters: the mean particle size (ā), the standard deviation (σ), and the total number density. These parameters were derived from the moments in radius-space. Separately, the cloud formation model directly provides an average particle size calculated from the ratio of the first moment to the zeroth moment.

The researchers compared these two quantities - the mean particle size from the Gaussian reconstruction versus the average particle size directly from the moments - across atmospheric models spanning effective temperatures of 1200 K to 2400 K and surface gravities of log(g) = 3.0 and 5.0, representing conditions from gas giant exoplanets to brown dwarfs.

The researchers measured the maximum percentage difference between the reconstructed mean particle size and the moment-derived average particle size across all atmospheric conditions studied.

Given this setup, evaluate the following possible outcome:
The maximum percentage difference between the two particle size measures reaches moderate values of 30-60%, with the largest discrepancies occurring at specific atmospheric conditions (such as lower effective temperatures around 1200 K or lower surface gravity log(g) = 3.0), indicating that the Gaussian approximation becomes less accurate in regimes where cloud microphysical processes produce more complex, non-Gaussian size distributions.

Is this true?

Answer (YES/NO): NO